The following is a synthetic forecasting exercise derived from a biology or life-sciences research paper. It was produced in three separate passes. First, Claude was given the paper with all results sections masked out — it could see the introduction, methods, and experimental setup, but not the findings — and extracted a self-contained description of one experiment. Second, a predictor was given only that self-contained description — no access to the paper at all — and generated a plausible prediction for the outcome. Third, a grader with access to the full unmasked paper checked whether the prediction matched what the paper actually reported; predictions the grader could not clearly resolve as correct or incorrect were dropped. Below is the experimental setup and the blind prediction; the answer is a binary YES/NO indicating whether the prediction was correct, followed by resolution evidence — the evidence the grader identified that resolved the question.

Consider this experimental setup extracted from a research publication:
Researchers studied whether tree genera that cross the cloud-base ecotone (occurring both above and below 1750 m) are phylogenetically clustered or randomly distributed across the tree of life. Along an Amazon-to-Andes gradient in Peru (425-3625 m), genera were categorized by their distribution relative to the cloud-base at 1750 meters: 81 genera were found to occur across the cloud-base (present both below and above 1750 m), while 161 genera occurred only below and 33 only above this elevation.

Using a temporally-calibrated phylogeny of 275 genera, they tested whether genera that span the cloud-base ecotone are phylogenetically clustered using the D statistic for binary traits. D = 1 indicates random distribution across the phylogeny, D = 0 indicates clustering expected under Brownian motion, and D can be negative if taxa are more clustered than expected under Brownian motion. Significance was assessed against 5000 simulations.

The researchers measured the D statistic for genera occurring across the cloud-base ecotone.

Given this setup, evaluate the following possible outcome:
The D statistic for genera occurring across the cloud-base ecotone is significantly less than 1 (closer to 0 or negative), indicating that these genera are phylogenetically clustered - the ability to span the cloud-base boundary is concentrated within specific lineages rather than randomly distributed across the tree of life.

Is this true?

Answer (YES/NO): NO